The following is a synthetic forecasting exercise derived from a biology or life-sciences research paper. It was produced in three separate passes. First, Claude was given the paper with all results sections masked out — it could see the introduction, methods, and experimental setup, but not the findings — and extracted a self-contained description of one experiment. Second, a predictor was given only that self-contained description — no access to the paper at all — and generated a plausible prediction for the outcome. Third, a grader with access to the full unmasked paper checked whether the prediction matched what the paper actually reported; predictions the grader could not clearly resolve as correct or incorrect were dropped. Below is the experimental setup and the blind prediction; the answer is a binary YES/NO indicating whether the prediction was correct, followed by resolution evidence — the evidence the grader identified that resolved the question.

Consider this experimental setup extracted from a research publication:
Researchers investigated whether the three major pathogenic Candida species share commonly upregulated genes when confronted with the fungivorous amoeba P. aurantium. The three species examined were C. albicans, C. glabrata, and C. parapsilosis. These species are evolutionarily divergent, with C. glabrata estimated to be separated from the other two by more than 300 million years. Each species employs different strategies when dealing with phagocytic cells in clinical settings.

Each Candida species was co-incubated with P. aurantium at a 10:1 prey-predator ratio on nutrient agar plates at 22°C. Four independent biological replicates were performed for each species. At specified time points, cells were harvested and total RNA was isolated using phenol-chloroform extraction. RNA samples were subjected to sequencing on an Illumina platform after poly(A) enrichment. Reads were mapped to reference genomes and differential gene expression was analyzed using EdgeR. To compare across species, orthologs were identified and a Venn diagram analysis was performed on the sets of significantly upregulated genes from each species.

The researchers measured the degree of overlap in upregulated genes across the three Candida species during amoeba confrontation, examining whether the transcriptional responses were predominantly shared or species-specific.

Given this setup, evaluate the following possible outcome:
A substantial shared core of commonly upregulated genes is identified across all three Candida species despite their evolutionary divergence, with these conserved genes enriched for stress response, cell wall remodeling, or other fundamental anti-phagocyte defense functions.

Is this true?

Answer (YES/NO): NO